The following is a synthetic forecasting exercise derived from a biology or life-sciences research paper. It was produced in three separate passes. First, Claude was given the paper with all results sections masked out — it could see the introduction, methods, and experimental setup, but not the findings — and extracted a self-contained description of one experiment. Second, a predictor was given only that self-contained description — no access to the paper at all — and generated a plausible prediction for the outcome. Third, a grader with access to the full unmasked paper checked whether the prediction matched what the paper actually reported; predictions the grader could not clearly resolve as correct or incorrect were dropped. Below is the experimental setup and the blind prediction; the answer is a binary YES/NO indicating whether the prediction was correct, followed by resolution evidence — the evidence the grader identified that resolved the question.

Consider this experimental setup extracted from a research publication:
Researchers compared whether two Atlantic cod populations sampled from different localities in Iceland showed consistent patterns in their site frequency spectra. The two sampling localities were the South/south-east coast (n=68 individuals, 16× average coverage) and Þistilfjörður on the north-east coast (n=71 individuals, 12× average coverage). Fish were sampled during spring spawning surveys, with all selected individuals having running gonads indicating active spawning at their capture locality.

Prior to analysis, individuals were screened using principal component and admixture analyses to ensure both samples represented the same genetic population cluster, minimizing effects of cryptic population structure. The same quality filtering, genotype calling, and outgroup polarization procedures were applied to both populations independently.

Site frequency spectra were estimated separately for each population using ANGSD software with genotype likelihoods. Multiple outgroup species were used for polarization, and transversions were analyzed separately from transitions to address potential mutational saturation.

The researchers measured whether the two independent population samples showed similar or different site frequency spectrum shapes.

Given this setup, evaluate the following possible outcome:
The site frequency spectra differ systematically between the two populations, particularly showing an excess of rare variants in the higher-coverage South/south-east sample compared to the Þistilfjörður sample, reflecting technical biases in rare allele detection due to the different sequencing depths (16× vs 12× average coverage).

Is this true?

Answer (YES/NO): NO